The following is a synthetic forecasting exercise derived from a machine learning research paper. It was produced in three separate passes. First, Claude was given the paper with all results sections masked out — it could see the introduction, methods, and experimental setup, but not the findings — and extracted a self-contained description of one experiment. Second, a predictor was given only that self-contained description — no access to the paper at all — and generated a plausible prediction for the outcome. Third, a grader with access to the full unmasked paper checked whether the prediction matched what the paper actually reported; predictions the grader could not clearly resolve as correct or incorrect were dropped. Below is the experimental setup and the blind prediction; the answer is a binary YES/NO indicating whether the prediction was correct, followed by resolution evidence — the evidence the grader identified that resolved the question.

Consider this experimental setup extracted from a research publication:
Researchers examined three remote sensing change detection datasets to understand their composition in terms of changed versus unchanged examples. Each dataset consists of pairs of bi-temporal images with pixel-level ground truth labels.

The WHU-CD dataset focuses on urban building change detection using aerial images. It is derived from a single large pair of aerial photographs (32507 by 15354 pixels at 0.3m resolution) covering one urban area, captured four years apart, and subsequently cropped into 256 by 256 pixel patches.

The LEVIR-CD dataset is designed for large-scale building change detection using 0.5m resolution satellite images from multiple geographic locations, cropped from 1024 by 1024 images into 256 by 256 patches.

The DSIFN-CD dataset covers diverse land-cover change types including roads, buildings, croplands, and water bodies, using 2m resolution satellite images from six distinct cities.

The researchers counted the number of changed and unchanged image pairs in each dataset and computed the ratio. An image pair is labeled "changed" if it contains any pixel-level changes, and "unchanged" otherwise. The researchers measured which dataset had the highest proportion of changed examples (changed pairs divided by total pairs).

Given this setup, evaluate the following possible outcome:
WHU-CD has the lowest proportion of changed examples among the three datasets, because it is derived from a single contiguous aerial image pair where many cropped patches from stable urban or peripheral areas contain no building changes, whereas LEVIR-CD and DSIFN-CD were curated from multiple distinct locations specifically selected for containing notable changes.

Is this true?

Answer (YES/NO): YES